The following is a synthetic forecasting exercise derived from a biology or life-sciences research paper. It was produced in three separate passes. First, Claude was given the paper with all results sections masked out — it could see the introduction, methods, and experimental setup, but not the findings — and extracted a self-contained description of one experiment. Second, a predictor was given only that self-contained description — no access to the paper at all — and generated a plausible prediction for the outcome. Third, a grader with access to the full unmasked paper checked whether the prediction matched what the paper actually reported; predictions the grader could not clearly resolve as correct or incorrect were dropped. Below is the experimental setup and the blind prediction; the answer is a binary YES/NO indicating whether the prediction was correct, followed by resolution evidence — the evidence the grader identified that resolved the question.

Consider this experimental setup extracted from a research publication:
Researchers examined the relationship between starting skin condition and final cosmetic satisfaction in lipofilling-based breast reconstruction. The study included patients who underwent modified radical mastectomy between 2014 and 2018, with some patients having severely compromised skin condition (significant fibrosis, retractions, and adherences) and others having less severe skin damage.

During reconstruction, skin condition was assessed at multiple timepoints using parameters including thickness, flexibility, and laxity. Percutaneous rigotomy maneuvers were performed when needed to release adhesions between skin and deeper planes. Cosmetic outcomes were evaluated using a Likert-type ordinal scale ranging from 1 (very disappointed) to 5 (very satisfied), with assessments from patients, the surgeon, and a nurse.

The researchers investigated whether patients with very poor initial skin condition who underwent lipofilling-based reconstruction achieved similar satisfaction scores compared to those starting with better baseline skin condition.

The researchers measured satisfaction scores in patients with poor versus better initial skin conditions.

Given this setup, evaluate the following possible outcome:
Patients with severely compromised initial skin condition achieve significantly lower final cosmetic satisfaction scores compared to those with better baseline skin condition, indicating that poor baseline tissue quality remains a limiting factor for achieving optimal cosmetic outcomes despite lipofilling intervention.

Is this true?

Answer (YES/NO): YES